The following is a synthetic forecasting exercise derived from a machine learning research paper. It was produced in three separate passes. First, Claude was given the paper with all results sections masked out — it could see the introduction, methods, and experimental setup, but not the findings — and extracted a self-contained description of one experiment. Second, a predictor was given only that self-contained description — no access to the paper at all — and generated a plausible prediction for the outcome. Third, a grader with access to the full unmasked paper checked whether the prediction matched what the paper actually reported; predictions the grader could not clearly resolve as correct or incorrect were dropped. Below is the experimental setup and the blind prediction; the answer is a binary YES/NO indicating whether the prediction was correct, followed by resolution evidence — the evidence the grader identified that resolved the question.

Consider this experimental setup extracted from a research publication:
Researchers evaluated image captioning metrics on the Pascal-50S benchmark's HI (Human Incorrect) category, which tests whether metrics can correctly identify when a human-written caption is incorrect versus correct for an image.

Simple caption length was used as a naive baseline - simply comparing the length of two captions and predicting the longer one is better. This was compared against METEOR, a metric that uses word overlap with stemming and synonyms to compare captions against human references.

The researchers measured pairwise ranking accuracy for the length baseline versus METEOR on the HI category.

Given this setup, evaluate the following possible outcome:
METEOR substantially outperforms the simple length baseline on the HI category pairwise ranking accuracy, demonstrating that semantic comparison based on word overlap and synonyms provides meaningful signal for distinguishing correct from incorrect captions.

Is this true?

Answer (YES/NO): YES